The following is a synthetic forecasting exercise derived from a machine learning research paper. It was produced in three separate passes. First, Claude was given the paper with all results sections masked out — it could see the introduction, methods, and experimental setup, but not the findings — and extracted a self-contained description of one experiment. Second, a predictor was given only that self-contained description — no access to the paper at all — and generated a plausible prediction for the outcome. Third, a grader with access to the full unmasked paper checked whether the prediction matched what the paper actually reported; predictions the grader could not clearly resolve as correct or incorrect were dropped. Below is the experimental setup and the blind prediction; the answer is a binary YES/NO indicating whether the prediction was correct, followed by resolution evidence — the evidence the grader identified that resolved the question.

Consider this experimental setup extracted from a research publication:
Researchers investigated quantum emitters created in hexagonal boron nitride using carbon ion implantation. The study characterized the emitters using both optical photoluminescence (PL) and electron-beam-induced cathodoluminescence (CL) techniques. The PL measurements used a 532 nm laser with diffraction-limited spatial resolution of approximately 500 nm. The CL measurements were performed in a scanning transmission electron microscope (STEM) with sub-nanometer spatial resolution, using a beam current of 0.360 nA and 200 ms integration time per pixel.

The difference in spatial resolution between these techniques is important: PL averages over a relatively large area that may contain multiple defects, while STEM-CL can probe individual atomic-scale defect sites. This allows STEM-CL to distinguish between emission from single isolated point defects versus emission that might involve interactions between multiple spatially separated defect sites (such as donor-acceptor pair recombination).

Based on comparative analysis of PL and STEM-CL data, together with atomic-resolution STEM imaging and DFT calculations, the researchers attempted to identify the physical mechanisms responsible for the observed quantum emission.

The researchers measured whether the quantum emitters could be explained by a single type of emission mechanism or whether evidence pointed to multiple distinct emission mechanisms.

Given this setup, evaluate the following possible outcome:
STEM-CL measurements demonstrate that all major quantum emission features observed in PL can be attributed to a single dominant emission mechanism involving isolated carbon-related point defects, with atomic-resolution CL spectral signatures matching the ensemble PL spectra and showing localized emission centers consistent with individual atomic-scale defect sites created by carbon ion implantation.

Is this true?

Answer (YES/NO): NO